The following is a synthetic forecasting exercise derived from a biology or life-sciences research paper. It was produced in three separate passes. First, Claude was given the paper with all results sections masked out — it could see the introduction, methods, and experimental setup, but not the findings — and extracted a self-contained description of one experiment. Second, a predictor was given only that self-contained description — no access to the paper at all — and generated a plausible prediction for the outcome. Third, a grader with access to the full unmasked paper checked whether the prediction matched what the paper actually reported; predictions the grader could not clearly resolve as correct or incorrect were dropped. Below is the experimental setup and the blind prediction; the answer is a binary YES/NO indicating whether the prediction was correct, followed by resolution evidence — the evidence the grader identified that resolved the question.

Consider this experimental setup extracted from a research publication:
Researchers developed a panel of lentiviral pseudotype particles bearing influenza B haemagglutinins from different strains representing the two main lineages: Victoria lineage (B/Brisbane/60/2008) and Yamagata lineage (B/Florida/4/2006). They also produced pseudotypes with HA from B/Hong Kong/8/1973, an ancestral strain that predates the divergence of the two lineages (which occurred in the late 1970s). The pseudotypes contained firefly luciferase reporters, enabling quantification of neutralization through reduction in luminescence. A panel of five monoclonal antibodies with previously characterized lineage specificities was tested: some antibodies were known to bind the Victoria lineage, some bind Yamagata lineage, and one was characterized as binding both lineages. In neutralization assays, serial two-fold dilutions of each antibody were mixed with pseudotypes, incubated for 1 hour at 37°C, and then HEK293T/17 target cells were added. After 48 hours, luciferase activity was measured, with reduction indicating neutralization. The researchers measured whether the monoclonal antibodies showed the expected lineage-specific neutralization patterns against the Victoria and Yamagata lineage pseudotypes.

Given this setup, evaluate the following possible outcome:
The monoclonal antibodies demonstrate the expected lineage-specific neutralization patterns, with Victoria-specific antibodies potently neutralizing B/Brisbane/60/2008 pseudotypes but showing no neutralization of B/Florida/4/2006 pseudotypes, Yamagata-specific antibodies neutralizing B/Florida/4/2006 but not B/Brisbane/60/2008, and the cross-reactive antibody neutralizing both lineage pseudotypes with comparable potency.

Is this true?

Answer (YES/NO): NO